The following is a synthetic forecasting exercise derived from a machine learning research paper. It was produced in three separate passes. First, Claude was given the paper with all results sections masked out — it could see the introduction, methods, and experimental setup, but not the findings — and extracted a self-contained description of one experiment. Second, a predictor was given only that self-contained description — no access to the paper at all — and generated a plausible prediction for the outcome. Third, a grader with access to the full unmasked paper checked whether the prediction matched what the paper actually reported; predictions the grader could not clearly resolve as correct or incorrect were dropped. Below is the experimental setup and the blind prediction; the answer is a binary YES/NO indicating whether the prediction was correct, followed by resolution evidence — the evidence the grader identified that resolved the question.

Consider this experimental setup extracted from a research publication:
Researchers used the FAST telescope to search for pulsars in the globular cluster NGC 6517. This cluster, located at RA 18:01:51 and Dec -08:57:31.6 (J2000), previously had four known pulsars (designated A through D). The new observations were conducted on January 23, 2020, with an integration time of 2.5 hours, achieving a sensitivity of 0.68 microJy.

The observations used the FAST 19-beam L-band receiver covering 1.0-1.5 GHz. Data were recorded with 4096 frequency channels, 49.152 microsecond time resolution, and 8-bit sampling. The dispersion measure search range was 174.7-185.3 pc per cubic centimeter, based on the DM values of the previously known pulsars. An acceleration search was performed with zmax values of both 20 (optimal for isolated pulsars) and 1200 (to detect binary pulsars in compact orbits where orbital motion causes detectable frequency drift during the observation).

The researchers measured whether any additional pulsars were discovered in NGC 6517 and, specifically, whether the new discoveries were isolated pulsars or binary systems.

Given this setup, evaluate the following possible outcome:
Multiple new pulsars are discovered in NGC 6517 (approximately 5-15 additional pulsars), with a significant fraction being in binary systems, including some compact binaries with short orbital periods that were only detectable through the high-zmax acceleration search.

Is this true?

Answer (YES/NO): NO